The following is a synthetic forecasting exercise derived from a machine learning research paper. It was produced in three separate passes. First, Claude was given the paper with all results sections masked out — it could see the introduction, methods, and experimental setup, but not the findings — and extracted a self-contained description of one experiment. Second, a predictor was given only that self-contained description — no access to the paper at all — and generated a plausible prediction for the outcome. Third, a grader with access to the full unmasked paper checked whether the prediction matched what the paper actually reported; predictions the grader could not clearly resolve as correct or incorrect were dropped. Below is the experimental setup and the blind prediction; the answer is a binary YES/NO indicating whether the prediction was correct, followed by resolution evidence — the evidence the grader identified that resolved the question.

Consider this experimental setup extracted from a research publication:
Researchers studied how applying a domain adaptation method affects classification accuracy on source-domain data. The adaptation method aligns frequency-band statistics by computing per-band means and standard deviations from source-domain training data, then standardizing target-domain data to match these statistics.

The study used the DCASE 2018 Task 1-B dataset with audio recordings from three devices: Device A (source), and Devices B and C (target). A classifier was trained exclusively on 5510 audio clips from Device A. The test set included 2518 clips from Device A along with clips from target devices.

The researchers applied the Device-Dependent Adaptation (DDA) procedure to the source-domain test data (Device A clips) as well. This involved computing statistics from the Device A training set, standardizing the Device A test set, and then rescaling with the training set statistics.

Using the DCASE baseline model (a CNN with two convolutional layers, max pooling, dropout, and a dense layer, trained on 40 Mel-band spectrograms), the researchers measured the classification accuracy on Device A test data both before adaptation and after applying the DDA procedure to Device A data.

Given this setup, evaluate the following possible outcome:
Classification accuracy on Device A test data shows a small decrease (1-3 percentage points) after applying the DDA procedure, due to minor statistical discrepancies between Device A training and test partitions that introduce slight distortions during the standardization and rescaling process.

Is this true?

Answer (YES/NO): YES